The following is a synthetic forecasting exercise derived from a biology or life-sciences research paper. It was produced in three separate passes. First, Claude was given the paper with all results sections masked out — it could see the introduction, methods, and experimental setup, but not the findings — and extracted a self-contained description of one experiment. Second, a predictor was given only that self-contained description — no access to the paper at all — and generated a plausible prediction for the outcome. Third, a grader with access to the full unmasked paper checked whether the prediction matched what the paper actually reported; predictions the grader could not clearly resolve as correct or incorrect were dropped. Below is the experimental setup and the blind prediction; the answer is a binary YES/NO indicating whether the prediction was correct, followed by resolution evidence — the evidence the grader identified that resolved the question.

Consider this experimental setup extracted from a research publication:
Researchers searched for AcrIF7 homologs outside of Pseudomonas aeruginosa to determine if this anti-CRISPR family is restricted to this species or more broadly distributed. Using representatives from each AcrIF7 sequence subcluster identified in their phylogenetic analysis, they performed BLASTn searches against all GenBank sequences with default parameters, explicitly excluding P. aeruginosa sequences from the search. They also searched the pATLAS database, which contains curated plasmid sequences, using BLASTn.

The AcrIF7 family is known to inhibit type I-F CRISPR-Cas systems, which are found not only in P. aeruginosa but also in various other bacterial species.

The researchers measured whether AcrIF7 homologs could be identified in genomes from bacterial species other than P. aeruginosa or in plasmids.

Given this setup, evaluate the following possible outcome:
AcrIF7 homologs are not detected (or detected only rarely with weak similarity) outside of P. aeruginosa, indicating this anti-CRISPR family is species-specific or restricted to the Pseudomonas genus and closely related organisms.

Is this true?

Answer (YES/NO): NO